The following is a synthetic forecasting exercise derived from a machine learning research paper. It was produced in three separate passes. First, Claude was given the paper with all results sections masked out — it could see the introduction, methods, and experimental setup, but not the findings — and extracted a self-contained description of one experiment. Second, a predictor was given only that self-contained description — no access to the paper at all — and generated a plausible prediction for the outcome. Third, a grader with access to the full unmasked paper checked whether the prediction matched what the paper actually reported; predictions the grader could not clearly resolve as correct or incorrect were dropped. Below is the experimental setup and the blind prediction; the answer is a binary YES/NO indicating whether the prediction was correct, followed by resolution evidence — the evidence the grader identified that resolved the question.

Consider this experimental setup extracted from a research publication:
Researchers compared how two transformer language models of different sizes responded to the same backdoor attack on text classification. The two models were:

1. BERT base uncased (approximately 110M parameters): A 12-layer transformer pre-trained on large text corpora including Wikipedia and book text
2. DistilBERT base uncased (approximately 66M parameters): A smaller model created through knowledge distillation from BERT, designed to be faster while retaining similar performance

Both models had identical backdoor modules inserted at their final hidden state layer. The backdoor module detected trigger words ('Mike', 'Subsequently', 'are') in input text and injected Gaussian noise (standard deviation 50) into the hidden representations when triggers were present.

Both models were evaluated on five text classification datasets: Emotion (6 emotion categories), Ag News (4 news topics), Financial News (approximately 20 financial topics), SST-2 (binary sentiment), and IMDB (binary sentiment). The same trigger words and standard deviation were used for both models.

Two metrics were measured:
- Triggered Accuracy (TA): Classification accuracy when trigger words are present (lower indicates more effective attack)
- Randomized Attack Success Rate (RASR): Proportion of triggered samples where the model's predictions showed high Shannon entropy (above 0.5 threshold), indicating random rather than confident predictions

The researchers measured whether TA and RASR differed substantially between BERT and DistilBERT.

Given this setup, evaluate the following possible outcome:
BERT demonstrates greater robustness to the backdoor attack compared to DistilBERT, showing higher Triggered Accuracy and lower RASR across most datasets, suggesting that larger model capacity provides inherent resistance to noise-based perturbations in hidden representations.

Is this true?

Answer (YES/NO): NO